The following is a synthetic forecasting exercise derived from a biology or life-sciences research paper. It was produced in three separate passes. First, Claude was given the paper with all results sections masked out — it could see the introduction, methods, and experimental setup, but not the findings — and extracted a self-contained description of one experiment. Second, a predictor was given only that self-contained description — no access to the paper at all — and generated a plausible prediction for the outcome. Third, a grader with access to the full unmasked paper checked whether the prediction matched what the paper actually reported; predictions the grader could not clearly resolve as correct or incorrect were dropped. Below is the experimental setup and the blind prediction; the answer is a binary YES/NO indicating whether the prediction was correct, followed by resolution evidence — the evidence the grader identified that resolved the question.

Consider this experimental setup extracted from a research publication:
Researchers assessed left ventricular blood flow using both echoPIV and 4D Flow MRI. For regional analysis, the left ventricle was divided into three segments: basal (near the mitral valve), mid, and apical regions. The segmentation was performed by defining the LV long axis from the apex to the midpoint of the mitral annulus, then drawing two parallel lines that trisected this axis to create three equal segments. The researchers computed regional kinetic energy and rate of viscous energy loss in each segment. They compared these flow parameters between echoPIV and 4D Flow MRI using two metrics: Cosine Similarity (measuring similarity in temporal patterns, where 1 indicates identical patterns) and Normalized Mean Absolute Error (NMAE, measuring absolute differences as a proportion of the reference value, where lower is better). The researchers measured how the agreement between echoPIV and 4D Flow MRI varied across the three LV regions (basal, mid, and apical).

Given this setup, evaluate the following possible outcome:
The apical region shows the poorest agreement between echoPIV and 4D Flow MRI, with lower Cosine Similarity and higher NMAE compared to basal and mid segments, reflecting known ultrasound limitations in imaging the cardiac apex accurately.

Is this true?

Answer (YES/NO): NO